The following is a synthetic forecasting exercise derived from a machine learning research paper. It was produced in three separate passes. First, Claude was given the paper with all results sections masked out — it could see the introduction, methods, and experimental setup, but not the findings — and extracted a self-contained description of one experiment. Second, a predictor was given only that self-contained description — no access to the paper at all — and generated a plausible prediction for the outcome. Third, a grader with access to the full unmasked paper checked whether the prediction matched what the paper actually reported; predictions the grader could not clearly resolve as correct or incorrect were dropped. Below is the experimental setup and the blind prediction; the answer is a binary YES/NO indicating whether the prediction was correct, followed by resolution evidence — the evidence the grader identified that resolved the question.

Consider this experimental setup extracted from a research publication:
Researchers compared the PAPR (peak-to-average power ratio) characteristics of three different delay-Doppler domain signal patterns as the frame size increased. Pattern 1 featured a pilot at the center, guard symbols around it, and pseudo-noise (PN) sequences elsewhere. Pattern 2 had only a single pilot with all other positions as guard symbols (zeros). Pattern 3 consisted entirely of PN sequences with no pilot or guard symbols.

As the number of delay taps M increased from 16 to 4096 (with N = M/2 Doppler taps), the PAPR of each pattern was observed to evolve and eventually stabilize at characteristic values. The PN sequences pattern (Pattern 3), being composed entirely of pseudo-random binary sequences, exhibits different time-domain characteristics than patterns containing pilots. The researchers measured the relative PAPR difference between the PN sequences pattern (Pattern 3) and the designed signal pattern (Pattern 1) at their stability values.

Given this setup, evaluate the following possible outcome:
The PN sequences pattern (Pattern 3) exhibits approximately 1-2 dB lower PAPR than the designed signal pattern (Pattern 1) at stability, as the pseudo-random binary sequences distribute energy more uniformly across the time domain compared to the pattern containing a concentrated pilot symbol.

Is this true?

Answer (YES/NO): NO